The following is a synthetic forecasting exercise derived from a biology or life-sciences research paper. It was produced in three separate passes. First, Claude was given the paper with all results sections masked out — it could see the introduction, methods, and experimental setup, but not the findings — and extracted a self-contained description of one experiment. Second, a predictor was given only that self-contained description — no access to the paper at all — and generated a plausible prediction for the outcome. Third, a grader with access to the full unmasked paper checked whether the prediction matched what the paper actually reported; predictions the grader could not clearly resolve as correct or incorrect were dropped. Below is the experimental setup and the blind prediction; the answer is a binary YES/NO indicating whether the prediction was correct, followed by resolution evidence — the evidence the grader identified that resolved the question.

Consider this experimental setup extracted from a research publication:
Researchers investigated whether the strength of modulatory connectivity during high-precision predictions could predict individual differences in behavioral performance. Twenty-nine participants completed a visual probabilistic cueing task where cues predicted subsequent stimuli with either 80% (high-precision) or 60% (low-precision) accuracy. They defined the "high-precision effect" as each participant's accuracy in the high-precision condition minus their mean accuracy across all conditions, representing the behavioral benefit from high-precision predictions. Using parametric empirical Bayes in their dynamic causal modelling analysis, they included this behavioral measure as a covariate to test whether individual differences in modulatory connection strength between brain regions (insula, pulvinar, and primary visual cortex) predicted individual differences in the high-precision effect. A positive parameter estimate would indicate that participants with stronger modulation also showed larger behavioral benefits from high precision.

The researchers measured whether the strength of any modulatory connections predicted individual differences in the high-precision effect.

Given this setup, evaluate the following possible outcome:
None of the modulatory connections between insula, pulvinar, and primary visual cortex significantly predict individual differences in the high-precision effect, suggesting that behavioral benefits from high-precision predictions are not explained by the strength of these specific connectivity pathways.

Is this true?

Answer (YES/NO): NO